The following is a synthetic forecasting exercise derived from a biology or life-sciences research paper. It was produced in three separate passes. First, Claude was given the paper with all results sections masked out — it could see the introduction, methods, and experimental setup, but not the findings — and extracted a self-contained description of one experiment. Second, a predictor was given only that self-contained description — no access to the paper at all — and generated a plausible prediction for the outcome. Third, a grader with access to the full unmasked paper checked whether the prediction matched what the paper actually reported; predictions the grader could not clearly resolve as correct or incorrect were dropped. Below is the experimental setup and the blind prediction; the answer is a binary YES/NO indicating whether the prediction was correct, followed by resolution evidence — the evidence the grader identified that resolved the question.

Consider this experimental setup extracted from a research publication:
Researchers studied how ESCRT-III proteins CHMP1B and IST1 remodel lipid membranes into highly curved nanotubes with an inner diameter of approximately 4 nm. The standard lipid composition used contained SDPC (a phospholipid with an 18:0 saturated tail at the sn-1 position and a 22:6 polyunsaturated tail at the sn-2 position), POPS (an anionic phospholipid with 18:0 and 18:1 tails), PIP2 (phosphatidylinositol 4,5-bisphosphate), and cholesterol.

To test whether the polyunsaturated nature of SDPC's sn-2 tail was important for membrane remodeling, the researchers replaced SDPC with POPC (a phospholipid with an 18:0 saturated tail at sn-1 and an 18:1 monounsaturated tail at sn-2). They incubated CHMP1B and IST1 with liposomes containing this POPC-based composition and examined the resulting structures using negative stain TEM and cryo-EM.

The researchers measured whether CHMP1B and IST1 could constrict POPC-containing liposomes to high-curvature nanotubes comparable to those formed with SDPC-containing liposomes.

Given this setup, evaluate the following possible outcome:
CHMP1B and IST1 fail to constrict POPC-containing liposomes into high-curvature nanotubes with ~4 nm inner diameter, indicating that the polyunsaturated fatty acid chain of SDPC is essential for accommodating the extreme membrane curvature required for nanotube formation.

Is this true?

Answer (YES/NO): YES